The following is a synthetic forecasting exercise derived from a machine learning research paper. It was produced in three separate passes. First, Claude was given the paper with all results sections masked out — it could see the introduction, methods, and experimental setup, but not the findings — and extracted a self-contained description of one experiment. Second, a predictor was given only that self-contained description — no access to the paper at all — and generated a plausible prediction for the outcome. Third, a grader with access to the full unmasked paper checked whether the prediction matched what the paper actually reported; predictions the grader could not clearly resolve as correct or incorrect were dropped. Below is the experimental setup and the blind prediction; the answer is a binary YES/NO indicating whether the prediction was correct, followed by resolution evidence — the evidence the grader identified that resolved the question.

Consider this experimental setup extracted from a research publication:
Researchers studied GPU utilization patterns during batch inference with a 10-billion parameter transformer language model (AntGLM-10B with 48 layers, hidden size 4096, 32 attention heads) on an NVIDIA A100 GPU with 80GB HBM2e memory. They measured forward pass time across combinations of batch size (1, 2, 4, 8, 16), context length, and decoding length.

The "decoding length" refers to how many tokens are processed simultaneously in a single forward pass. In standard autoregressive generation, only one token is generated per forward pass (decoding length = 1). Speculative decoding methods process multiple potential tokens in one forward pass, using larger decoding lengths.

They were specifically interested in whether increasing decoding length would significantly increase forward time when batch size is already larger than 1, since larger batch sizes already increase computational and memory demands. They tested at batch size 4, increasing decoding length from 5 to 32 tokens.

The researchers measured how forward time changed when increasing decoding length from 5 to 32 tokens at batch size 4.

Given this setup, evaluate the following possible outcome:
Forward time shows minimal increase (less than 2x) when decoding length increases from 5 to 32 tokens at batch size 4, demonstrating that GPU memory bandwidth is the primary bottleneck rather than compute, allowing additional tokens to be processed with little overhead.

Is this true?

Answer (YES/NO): YES